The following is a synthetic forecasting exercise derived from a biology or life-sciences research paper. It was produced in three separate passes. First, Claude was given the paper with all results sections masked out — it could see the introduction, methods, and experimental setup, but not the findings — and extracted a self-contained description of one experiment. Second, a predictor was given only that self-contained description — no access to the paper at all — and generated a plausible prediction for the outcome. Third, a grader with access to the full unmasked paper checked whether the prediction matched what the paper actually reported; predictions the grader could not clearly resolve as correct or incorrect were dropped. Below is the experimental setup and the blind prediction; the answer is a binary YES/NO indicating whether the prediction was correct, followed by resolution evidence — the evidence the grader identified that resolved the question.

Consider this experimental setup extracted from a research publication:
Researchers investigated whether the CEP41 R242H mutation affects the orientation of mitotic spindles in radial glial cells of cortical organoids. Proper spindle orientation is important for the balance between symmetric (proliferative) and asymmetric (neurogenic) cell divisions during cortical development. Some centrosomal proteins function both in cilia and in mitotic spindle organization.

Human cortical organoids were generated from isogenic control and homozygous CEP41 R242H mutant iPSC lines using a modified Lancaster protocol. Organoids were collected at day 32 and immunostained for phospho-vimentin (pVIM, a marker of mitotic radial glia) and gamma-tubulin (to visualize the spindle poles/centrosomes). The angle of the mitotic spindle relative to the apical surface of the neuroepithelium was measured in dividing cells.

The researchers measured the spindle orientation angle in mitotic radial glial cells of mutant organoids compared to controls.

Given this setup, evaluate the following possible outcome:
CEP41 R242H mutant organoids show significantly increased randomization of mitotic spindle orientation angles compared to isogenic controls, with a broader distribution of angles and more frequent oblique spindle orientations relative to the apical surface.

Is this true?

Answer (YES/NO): NO